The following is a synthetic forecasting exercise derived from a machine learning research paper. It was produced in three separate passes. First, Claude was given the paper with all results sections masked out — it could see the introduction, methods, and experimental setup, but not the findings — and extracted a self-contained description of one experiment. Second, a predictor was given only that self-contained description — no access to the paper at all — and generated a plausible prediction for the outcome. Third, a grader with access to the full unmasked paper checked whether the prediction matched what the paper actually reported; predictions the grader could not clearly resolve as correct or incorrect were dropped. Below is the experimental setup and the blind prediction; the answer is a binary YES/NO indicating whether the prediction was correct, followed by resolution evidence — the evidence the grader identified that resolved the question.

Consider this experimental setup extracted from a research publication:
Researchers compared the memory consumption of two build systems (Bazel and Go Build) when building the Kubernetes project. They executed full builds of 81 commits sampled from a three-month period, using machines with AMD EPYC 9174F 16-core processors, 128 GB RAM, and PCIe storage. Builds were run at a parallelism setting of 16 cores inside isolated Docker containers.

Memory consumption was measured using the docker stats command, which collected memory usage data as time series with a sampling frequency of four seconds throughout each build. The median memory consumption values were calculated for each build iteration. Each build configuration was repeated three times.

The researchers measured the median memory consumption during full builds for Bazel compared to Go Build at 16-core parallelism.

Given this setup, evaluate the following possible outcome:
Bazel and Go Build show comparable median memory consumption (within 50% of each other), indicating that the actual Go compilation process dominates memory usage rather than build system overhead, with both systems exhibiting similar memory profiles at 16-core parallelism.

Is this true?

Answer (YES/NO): NO